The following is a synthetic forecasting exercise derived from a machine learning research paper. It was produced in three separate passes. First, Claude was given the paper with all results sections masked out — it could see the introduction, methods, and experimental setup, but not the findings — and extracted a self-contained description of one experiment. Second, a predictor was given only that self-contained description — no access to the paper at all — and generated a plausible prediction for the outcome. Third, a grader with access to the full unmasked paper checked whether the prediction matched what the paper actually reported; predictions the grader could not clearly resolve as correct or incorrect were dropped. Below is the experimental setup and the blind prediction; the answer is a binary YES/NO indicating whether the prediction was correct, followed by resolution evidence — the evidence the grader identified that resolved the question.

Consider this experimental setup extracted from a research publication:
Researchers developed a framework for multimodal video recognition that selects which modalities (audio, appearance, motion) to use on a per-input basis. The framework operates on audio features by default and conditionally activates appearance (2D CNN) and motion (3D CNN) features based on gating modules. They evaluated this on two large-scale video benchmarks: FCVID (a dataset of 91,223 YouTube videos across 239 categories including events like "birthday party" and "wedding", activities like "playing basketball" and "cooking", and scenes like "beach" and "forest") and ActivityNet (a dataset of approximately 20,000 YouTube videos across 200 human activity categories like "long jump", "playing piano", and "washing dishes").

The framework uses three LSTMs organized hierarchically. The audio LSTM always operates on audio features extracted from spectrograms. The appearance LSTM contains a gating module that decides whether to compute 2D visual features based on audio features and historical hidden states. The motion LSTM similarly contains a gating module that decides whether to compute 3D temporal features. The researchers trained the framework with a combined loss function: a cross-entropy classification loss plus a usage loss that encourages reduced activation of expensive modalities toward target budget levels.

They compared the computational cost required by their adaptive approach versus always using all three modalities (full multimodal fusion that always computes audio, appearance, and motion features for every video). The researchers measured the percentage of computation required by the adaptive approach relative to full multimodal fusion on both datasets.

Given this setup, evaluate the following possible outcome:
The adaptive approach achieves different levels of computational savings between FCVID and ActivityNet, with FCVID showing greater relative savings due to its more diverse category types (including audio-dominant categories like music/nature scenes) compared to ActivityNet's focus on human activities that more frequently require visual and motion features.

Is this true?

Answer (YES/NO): NO